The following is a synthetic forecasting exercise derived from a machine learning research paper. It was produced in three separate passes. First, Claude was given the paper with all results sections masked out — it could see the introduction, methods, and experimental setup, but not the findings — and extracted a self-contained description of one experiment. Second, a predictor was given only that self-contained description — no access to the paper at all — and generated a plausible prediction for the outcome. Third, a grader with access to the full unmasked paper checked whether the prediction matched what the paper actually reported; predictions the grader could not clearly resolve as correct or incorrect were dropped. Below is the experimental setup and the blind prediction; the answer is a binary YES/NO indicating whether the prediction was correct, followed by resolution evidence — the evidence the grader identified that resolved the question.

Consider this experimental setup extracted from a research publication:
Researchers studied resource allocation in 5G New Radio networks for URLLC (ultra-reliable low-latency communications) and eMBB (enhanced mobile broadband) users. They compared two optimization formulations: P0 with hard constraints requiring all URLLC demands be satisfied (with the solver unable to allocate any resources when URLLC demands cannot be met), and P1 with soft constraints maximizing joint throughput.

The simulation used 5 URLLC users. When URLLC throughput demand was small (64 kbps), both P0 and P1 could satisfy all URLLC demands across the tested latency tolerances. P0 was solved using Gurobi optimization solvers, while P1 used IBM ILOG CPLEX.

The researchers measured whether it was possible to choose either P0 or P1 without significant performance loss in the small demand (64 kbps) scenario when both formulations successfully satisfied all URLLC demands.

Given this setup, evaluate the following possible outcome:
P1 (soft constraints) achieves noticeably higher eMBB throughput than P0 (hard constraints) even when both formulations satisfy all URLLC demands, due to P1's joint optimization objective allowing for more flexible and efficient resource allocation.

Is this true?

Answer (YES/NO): NO